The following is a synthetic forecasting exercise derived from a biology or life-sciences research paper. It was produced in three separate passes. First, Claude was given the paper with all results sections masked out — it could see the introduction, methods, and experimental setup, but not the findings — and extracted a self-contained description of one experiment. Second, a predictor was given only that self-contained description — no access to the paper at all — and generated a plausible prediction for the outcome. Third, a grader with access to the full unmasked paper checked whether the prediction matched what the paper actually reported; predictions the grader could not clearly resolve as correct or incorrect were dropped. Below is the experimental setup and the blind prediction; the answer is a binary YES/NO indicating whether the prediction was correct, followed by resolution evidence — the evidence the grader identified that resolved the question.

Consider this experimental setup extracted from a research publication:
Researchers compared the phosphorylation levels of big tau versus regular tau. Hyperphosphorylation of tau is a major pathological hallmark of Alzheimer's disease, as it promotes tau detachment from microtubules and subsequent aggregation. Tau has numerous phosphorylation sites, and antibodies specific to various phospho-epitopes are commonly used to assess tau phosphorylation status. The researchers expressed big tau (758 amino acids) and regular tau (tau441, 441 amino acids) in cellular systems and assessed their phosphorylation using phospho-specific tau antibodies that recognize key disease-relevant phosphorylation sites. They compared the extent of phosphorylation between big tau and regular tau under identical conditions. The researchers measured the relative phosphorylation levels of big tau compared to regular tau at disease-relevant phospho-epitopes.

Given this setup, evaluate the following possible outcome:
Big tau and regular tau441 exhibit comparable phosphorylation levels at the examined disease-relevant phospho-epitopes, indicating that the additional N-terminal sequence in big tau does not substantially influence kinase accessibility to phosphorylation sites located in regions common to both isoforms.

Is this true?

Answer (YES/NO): NO